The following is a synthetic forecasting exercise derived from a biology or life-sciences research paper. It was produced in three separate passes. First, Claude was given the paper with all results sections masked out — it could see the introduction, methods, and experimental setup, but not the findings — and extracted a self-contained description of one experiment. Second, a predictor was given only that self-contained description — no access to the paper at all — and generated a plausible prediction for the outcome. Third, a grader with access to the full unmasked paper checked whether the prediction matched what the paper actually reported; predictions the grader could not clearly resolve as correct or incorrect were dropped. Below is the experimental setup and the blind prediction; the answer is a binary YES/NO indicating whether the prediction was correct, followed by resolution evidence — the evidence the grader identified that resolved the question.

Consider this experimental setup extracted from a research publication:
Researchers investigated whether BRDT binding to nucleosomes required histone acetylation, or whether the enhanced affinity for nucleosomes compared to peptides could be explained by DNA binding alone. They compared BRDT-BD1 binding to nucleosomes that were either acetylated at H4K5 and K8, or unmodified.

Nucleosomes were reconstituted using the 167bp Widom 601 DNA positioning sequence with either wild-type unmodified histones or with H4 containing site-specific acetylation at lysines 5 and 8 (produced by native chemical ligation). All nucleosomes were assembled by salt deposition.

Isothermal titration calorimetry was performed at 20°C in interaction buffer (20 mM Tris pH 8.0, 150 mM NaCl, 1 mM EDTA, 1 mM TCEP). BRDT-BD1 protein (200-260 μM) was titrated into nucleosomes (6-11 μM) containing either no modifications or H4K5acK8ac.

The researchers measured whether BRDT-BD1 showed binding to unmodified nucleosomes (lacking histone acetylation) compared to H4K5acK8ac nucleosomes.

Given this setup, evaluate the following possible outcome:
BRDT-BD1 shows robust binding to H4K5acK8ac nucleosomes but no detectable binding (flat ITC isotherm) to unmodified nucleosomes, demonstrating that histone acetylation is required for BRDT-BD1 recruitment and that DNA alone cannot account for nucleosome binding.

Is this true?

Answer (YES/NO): YES